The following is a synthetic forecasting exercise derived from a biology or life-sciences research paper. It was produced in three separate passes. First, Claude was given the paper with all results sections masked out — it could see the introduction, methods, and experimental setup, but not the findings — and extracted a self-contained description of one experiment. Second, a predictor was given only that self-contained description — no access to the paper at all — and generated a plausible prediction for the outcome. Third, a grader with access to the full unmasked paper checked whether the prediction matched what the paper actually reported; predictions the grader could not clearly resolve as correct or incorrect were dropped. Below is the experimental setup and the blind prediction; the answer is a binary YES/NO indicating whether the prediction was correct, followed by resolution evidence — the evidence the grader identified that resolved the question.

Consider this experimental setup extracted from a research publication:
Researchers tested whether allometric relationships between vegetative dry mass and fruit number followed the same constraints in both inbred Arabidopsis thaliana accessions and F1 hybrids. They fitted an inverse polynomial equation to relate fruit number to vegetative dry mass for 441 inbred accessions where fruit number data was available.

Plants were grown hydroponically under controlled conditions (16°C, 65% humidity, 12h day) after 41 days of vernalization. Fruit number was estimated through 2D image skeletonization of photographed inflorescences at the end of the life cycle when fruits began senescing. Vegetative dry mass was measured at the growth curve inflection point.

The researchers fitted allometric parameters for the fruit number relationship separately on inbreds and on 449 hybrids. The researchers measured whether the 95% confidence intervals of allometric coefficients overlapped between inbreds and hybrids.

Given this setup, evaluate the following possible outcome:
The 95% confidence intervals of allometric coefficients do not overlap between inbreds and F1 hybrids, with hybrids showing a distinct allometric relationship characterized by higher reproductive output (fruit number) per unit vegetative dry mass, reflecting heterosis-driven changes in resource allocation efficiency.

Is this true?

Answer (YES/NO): NO